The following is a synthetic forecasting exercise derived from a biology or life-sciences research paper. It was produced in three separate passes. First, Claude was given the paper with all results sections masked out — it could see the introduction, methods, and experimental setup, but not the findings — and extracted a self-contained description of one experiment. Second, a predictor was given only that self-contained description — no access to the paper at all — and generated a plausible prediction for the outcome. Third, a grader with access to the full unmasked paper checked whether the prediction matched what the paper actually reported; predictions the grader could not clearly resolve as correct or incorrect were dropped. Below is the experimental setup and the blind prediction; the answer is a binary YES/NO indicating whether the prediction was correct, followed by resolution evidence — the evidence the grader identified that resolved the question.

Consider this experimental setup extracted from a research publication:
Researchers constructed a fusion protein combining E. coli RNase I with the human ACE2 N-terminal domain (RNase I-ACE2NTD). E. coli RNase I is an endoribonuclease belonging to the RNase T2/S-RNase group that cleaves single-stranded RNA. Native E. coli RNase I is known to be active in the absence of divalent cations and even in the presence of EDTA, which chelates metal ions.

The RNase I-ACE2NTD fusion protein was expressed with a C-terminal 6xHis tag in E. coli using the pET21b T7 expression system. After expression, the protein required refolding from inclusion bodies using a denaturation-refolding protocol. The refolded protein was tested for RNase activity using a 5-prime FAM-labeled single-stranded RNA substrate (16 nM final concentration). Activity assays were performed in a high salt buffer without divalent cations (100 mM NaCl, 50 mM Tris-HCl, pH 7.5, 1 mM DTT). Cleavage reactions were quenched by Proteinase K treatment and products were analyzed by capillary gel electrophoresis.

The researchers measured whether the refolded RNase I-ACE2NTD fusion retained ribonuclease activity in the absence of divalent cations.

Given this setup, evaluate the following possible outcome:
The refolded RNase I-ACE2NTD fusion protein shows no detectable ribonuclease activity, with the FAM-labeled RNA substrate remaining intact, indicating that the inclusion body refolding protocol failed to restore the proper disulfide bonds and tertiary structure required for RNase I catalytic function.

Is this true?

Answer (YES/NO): NO